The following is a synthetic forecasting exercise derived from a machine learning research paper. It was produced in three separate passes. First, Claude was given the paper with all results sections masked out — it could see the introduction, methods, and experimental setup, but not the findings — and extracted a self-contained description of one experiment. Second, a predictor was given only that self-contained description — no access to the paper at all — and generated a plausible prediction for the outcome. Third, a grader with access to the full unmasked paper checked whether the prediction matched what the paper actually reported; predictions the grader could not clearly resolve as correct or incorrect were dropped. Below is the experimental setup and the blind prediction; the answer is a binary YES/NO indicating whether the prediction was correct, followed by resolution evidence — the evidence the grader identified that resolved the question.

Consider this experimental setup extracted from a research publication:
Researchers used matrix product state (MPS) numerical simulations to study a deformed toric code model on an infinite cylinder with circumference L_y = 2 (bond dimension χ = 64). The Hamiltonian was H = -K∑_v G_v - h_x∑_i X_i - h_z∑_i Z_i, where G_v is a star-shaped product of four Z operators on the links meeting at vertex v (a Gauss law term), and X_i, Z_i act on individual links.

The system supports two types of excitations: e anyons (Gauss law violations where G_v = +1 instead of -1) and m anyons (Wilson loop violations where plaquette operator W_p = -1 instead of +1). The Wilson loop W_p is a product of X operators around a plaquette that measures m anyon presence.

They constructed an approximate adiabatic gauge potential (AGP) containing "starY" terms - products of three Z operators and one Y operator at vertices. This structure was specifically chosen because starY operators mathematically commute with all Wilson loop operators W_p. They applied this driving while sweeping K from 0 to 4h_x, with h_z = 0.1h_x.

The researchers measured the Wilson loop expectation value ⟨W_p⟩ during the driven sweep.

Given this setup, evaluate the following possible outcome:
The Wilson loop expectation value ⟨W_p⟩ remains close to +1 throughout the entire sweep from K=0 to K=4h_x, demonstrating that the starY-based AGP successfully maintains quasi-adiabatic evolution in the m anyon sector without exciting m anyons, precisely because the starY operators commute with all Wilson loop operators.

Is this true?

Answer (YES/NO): YES